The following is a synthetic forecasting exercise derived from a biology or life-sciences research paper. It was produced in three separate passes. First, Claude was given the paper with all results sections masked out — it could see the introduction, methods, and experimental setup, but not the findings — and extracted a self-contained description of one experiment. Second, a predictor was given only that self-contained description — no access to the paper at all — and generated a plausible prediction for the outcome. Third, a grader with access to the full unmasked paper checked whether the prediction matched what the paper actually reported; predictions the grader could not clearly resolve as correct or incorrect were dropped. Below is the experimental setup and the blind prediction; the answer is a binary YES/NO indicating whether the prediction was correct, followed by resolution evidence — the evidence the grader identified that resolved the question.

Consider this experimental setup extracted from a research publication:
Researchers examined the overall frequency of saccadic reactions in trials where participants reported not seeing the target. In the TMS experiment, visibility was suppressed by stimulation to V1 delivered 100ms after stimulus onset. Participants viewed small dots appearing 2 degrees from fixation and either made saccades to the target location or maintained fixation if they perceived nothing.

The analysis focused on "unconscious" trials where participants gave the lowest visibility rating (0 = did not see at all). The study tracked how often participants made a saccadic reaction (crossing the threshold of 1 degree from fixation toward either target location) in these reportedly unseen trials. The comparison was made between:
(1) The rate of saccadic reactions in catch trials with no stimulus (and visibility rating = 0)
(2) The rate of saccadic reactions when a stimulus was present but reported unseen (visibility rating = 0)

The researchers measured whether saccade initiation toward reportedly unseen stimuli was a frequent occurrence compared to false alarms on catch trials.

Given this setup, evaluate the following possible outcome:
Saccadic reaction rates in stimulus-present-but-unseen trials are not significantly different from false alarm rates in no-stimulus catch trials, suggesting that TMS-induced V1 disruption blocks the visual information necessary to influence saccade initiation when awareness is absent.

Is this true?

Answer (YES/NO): NO